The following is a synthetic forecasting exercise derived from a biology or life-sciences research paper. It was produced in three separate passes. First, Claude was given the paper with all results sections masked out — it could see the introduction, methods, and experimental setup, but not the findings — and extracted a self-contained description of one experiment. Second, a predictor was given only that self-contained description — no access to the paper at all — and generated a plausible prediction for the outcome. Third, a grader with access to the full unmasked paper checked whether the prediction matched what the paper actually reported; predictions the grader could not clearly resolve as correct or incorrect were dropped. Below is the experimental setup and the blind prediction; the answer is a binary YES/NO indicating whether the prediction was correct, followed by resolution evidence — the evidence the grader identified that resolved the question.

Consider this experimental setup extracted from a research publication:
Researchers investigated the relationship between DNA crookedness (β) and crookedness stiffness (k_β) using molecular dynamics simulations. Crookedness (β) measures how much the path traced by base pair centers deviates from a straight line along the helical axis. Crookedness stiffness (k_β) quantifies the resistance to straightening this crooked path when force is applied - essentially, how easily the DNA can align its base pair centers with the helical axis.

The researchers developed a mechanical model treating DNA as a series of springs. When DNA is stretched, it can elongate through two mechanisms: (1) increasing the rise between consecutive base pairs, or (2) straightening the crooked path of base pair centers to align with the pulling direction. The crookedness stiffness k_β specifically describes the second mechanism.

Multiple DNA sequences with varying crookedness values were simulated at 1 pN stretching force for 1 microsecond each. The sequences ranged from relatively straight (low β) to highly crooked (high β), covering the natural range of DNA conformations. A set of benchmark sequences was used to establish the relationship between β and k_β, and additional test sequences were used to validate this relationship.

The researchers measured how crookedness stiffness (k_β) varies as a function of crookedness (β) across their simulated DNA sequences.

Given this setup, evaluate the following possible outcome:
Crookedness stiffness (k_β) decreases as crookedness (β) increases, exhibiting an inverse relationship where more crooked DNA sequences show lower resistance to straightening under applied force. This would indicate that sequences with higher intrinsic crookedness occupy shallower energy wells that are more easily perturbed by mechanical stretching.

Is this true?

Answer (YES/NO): YES